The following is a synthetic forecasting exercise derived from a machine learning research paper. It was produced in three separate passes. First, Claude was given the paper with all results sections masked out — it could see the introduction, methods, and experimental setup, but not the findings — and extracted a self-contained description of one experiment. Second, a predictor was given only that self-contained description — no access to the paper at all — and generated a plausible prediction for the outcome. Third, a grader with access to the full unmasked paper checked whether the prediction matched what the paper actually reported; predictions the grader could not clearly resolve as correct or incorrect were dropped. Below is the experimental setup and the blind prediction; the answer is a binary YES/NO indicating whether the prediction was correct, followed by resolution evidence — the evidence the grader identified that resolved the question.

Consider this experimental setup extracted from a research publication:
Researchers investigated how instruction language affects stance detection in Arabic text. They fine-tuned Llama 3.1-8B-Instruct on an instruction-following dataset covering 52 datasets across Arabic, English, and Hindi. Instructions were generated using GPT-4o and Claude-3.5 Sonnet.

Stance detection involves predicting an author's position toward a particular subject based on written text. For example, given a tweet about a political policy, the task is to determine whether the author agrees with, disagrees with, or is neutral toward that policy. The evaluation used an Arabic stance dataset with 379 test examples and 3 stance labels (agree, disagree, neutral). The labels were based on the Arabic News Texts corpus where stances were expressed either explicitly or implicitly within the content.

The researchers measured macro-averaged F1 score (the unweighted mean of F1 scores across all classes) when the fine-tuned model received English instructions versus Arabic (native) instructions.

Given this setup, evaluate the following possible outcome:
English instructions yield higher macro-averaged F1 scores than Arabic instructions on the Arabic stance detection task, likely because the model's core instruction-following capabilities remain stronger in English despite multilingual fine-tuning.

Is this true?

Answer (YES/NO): YES